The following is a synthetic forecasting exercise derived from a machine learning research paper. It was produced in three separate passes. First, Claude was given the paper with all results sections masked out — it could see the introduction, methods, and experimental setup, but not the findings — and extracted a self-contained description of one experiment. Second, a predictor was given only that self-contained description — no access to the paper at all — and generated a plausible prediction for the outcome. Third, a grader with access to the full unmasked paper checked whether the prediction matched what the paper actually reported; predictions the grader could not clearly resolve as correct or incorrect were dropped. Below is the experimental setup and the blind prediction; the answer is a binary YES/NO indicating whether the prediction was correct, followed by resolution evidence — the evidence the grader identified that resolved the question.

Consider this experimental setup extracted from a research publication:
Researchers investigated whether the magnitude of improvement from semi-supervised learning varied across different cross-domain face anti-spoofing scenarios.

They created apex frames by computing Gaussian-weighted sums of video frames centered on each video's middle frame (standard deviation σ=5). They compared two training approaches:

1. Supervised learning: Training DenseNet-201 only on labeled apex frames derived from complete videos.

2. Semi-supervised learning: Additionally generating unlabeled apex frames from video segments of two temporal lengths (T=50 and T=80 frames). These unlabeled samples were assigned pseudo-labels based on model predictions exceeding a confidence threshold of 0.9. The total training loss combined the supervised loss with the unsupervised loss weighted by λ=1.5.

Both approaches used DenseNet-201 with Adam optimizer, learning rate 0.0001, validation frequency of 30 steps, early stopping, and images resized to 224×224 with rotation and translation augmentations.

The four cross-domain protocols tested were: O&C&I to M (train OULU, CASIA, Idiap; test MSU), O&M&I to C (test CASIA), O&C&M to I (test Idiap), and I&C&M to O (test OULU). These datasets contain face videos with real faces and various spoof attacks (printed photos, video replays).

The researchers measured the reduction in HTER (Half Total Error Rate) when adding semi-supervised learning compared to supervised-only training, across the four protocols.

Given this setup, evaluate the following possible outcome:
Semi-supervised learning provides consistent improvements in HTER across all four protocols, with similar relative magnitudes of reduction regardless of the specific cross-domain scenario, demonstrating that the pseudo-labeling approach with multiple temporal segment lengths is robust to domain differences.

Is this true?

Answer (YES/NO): NO